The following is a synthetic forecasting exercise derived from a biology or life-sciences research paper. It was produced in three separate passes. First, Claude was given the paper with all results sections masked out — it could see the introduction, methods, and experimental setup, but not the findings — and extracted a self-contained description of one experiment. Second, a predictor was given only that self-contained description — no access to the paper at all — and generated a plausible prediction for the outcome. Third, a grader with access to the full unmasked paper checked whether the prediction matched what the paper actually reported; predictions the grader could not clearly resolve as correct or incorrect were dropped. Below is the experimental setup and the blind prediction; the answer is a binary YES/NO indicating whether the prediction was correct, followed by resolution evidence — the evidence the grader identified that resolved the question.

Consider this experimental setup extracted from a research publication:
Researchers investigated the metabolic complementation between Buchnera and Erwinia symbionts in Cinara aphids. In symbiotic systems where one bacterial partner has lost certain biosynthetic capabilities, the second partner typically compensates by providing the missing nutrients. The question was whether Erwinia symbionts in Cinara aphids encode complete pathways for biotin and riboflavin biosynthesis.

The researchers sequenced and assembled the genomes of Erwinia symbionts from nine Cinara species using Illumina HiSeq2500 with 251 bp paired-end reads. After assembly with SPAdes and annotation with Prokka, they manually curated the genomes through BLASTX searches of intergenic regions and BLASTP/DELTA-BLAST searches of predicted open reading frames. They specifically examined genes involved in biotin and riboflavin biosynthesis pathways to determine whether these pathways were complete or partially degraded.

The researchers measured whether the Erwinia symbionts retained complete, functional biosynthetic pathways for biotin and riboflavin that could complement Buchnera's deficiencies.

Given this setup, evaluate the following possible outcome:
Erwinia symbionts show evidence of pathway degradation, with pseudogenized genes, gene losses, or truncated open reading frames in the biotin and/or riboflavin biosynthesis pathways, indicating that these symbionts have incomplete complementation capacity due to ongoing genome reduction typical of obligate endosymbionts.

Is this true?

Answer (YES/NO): NO